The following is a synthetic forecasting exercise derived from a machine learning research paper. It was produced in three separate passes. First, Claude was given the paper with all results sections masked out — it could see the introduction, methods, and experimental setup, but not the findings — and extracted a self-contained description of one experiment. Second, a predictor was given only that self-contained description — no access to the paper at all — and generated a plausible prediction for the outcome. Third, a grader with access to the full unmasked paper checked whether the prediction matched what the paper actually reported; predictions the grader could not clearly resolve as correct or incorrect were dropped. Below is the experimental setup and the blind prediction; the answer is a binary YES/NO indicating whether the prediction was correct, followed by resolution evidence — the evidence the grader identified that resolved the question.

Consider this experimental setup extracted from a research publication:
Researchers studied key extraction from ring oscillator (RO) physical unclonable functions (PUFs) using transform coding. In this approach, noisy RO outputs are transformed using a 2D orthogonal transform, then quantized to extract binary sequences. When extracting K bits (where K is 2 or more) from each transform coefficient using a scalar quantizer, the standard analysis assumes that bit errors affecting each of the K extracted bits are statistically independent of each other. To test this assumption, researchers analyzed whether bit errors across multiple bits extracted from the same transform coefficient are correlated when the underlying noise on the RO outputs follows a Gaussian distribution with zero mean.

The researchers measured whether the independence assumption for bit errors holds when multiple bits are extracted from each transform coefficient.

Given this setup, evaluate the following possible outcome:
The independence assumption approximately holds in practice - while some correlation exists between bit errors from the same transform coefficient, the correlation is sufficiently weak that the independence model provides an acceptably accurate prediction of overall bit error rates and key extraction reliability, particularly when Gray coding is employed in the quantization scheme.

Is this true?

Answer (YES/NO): NO